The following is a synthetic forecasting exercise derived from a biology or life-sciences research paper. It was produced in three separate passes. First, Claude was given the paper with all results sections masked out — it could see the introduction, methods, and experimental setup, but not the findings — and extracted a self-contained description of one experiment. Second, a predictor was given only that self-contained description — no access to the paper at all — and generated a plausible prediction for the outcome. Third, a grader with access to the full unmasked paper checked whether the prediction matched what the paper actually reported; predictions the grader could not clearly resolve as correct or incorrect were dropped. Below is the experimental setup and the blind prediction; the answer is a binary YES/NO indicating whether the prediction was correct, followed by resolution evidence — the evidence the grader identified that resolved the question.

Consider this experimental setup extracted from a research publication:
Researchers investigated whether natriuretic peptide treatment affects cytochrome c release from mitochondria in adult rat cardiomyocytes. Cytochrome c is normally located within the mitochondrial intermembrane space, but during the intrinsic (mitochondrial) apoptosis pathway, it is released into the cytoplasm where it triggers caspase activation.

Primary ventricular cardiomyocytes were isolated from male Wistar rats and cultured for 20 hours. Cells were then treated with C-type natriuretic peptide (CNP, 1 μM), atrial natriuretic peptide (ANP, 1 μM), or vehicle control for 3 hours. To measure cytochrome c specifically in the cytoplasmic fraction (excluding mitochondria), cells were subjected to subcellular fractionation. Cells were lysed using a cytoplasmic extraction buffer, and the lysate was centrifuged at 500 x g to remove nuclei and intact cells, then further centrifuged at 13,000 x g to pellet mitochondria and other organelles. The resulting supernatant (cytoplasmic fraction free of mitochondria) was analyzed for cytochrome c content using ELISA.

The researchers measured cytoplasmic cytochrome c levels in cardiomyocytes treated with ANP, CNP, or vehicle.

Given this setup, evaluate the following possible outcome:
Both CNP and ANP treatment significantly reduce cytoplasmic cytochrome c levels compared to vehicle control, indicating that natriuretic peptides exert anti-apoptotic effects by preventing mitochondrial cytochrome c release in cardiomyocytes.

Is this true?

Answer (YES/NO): YES